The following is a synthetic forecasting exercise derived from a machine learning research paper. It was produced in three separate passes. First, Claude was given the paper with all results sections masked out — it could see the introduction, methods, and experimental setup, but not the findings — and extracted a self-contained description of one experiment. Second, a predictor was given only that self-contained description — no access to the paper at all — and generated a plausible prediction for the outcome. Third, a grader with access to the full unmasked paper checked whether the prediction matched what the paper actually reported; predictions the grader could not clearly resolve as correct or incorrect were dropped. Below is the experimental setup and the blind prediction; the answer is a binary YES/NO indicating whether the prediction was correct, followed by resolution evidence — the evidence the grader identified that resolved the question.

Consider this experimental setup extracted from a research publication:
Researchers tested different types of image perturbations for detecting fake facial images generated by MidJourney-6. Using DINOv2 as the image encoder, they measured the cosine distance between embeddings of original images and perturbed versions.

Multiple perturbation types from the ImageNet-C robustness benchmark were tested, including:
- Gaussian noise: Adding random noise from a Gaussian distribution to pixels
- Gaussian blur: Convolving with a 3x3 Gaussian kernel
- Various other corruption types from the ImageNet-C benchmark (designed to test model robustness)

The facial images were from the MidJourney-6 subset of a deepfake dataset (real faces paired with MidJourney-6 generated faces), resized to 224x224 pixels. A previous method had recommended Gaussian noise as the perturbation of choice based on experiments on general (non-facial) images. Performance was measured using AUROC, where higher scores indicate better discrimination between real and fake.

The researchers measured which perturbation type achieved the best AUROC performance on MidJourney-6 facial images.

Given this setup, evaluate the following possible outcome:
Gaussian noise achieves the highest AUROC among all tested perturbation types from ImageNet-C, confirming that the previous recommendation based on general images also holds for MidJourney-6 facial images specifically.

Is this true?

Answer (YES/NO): NO